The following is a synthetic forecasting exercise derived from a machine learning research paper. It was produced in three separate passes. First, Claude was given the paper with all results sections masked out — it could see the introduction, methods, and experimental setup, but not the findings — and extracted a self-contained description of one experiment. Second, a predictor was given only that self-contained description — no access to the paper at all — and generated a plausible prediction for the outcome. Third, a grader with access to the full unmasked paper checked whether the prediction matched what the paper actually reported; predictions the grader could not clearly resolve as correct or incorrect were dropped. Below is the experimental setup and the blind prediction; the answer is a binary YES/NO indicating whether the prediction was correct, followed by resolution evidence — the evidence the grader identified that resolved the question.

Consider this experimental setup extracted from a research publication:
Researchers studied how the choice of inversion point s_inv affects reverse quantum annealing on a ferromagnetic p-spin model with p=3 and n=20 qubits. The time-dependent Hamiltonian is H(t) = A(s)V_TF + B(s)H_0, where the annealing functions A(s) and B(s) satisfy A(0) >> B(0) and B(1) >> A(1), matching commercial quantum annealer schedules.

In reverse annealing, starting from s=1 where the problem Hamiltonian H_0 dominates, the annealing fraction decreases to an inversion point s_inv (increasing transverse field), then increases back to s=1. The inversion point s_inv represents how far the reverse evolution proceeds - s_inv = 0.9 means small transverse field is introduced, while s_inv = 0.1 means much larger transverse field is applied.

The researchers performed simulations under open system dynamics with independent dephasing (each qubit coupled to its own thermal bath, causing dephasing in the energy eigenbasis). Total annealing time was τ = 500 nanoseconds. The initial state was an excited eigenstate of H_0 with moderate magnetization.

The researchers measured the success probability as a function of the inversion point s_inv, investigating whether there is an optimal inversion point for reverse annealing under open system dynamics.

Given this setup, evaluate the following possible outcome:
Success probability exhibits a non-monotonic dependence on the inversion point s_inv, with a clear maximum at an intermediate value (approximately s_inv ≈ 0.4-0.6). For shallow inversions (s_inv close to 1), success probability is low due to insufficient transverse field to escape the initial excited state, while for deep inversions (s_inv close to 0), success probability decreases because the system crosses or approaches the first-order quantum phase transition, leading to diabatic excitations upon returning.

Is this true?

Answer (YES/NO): NO